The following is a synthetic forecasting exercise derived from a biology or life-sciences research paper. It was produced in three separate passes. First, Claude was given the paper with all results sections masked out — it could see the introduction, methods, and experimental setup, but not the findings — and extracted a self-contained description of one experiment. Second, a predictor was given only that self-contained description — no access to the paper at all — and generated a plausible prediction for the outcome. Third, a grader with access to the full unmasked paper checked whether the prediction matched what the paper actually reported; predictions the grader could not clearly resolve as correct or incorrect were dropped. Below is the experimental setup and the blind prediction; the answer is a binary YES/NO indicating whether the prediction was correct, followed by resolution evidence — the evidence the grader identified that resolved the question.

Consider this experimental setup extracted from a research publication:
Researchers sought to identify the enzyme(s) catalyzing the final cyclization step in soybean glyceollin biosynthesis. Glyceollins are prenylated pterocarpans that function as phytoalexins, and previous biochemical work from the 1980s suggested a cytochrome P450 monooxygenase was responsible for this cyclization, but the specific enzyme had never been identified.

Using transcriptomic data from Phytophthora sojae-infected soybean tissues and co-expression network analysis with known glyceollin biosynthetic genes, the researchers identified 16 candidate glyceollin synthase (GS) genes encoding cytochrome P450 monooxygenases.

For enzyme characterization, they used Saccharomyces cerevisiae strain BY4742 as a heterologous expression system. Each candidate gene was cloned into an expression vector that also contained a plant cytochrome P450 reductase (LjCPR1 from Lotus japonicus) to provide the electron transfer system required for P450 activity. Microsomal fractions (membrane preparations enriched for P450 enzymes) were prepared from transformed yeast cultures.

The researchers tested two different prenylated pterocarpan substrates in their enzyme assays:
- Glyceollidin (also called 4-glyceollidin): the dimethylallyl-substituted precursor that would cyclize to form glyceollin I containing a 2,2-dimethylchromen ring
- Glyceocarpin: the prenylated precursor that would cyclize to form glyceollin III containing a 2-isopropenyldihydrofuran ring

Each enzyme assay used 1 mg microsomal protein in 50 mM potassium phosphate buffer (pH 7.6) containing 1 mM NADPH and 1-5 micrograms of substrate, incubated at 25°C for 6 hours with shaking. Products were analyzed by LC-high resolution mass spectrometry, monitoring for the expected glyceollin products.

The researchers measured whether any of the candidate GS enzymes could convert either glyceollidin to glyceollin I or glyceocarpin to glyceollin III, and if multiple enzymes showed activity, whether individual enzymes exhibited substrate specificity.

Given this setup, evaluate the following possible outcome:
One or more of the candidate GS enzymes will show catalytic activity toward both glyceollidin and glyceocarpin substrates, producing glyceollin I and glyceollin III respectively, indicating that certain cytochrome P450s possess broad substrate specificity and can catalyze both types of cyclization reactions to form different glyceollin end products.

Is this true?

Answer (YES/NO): NO